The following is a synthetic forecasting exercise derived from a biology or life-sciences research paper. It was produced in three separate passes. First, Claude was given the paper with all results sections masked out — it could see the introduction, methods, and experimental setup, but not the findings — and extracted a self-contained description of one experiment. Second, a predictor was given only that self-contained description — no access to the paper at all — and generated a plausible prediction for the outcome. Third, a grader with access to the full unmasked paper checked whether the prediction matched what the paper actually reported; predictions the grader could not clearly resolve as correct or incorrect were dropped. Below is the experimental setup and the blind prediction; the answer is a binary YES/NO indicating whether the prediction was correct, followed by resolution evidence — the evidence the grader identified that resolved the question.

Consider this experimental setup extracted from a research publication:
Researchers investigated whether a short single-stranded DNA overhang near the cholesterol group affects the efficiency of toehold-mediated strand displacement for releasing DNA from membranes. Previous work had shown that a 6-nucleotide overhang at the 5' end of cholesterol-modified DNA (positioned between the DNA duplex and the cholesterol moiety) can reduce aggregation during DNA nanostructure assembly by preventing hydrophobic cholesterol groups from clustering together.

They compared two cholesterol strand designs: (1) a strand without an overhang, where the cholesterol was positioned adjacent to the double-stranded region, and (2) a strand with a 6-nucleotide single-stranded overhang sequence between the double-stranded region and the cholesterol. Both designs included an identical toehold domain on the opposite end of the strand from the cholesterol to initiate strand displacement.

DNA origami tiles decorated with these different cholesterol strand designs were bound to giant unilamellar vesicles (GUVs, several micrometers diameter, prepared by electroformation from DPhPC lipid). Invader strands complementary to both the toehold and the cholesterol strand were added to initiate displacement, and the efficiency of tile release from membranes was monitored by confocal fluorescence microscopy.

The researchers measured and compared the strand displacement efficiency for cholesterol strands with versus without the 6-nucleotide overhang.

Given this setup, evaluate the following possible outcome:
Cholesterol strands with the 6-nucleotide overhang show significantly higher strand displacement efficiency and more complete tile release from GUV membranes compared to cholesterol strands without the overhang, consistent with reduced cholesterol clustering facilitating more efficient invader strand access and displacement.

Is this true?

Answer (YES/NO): NO